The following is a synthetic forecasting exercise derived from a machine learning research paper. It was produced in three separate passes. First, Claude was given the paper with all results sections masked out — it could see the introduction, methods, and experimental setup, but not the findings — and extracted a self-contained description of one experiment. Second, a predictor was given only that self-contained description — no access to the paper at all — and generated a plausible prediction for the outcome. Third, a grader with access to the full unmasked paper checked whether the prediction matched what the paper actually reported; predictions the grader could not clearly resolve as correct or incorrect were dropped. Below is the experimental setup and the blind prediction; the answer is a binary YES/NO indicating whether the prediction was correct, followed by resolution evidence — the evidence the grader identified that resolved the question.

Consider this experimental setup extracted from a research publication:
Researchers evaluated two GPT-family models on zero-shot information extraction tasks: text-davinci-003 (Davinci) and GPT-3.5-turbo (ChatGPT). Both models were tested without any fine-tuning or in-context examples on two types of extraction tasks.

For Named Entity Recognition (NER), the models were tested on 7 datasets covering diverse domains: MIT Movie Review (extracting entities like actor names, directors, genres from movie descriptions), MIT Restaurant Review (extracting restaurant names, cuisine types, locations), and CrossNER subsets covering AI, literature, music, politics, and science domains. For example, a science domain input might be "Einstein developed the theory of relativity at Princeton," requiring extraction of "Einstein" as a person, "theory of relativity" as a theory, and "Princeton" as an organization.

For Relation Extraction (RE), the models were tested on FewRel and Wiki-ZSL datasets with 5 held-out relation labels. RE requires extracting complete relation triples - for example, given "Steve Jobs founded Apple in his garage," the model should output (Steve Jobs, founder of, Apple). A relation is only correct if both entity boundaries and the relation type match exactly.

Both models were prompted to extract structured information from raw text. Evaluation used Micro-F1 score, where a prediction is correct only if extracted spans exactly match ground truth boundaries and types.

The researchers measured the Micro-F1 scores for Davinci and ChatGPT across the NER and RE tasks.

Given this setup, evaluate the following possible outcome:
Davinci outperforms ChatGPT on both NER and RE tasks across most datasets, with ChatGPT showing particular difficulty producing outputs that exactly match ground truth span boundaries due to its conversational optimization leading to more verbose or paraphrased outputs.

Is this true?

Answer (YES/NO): NO